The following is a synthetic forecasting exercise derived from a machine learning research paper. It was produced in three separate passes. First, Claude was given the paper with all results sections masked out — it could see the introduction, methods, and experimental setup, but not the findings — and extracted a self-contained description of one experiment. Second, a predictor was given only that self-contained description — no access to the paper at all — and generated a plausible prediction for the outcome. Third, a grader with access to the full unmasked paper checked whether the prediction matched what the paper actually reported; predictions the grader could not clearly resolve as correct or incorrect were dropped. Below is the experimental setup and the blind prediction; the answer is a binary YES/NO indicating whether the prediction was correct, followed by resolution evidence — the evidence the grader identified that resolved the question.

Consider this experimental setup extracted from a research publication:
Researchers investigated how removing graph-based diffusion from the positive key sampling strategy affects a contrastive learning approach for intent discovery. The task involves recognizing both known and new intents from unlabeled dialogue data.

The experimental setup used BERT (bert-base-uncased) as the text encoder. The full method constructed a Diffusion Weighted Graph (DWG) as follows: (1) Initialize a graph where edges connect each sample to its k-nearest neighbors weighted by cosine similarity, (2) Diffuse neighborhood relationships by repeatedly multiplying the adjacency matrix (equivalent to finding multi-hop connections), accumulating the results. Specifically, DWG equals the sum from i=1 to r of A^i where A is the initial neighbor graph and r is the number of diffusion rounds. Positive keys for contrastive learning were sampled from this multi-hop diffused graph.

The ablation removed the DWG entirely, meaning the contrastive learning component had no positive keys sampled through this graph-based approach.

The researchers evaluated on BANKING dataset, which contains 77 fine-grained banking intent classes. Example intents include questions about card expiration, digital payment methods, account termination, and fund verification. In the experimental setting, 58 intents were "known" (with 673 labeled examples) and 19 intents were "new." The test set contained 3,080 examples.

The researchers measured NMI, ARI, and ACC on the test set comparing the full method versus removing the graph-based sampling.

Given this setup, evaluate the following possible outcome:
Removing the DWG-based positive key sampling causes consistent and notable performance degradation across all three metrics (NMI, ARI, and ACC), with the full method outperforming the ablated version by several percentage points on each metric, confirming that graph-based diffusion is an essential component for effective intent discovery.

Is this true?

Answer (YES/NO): YES